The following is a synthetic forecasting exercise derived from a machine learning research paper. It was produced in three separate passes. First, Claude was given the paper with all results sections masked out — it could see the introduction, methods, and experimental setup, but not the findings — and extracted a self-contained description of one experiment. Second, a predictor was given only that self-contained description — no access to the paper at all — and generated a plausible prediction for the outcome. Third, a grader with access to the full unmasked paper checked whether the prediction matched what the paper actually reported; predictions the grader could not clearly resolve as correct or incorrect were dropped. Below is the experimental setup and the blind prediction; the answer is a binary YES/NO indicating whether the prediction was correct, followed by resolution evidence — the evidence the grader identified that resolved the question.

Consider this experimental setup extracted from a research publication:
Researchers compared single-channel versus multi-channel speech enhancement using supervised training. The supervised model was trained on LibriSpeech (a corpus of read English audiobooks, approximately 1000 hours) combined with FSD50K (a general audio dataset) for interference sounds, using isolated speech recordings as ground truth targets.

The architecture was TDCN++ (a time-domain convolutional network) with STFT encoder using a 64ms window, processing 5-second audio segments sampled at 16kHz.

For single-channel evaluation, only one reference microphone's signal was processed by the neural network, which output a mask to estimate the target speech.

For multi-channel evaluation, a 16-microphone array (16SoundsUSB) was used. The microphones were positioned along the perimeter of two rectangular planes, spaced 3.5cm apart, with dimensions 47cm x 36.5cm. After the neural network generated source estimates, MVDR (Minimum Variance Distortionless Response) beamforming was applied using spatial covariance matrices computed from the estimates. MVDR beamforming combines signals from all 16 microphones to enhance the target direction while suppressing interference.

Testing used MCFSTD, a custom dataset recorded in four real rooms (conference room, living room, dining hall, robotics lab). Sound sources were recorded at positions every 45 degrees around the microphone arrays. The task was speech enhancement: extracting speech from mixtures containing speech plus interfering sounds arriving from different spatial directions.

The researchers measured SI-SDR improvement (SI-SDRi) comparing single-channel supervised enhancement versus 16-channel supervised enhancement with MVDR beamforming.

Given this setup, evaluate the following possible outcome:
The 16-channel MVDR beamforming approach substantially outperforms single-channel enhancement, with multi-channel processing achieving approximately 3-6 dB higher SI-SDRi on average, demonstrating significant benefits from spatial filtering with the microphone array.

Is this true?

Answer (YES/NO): YES